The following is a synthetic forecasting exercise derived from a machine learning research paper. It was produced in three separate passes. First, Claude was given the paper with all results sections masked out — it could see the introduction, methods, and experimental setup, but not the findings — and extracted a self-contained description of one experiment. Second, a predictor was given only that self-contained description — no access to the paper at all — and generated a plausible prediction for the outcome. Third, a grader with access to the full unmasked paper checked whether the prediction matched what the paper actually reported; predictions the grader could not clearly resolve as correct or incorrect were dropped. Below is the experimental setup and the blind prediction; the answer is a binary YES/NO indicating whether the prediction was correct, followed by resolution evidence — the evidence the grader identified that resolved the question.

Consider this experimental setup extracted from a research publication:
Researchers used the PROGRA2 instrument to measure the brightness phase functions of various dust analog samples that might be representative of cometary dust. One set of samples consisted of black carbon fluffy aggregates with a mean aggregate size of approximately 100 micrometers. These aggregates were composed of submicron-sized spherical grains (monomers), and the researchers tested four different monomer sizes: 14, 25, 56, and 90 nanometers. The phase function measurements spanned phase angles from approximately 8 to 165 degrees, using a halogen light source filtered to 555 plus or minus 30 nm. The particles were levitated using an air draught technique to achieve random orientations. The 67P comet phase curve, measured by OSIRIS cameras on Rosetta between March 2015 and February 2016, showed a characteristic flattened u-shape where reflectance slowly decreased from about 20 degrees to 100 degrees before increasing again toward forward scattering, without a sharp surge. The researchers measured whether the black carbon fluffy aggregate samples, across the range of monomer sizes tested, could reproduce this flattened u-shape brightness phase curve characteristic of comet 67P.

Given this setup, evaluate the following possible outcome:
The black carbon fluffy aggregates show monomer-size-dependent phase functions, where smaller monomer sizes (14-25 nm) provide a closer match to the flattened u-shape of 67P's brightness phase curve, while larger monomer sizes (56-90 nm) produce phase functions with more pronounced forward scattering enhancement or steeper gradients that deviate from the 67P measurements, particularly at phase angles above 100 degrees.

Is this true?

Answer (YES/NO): NO